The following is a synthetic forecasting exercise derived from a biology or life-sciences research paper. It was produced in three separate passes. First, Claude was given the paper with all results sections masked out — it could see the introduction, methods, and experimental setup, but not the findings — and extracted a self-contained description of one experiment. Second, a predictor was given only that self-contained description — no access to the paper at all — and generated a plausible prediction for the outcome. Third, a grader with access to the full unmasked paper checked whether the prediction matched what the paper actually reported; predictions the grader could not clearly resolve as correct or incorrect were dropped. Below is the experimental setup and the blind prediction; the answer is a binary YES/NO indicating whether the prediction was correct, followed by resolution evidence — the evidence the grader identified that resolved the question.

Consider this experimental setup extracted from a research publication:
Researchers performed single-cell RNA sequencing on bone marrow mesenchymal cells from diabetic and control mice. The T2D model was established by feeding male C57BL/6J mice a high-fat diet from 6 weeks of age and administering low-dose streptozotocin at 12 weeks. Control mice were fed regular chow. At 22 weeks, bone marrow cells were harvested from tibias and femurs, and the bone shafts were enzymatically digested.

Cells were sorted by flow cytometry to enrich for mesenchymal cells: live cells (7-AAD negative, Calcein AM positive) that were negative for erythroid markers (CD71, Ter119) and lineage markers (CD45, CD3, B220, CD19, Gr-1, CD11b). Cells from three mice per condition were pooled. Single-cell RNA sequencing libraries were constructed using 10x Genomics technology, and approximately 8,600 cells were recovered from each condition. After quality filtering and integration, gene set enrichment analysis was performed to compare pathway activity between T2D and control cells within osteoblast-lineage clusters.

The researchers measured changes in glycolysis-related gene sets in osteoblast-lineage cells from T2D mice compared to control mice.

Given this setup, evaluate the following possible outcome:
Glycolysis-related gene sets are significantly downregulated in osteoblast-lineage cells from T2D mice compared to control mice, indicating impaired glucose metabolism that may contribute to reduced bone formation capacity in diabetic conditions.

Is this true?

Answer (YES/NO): NO